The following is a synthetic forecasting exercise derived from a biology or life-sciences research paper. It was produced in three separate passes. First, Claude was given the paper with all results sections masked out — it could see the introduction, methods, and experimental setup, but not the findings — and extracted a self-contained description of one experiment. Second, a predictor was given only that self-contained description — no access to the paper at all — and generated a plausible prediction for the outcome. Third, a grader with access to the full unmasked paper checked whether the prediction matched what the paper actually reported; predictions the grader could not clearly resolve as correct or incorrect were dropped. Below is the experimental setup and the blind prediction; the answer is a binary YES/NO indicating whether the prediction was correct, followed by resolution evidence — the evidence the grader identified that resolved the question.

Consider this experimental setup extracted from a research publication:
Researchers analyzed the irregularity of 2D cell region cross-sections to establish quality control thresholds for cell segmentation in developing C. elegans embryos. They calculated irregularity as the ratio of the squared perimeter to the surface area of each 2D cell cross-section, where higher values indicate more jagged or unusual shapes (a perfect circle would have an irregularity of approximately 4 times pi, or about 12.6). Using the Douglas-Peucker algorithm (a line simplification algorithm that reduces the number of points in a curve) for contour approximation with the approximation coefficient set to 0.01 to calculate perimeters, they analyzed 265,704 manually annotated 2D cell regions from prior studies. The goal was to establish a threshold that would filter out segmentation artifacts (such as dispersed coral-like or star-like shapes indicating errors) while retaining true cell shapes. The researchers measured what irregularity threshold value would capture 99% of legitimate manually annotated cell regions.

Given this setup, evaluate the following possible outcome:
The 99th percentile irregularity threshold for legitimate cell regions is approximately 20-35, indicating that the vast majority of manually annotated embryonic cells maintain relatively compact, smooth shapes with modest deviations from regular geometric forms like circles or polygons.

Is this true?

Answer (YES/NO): NO